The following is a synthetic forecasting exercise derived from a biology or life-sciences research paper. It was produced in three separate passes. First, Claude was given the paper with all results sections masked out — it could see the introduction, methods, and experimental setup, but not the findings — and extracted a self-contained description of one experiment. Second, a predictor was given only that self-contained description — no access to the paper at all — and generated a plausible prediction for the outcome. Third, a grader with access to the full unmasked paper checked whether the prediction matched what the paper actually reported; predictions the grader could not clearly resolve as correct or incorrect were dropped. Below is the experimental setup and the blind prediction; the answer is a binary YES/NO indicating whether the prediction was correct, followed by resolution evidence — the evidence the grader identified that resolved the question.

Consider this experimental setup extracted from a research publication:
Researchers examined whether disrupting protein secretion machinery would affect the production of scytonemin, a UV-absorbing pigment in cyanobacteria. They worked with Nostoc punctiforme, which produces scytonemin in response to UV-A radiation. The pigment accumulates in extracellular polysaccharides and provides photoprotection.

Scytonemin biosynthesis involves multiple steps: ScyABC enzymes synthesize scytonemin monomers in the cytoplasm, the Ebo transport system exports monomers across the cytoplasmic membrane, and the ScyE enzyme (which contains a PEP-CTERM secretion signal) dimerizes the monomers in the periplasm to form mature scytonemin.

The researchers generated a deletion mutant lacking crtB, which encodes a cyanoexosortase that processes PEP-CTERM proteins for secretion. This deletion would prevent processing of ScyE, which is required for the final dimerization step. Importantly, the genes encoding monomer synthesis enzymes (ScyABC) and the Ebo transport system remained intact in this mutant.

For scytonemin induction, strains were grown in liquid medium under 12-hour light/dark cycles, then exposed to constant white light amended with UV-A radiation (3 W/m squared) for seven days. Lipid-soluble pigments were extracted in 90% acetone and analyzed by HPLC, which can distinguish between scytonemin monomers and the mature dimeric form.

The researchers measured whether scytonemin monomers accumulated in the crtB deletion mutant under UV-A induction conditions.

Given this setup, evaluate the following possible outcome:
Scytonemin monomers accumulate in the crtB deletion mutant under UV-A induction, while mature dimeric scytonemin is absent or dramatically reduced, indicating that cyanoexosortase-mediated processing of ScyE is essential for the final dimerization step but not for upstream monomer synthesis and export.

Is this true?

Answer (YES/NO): NO